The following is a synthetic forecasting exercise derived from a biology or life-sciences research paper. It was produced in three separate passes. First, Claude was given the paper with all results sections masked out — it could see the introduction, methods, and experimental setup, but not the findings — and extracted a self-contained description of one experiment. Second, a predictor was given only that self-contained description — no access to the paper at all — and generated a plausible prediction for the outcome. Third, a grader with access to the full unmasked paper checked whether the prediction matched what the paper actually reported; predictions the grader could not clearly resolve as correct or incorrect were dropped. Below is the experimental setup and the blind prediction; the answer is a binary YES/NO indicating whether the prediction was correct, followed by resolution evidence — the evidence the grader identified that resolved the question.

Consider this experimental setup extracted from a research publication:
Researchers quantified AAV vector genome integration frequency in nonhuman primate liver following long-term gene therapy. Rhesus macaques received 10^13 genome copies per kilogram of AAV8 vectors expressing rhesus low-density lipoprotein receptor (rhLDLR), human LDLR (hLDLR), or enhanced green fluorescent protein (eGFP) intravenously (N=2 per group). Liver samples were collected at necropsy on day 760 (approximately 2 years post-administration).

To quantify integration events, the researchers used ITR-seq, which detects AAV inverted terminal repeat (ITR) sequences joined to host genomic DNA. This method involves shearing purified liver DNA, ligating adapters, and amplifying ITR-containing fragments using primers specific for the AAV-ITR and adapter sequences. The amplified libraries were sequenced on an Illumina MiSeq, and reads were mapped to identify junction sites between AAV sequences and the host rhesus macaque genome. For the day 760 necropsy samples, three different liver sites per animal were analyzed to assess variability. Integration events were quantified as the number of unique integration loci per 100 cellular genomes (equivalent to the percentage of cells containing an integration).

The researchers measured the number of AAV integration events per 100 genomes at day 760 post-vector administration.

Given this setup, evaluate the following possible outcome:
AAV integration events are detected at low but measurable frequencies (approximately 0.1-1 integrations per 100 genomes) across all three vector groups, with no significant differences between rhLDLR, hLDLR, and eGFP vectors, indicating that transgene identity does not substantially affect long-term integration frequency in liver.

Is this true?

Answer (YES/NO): NO